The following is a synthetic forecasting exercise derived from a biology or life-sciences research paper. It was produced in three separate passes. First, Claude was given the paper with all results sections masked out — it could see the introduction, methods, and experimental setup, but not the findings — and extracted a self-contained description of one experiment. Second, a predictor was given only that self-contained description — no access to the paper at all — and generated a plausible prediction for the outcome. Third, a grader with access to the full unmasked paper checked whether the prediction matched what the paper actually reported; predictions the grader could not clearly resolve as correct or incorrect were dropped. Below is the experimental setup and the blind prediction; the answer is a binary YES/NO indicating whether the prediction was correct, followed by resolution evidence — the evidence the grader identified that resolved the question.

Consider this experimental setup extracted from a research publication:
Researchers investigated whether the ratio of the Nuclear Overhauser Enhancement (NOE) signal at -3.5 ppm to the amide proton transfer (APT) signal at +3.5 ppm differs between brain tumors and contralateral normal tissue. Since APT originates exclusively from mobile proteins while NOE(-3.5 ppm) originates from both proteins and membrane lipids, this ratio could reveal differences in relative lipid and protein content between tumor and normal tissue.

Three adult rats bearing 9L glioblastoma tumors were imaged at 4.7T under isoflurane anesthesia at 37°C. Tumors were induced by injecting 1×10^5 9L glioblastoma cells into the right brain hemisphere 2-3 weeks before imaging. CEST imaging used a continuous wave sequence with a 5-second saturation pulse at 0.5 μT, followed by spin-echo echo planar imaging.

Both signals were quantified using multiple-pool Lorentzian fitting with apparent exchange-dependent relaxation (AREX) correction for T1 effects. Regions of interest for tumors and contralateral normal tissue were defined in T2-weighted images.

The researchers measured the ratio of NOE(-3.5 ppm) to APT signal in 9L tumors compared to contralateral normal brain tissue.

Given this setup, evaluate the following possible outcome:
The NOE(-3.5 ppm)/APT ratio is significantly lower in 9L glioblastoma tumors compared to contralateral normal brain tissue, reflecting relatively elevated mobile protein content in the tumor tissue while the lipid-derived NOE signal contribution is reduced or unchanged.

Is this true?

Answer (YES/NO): YES